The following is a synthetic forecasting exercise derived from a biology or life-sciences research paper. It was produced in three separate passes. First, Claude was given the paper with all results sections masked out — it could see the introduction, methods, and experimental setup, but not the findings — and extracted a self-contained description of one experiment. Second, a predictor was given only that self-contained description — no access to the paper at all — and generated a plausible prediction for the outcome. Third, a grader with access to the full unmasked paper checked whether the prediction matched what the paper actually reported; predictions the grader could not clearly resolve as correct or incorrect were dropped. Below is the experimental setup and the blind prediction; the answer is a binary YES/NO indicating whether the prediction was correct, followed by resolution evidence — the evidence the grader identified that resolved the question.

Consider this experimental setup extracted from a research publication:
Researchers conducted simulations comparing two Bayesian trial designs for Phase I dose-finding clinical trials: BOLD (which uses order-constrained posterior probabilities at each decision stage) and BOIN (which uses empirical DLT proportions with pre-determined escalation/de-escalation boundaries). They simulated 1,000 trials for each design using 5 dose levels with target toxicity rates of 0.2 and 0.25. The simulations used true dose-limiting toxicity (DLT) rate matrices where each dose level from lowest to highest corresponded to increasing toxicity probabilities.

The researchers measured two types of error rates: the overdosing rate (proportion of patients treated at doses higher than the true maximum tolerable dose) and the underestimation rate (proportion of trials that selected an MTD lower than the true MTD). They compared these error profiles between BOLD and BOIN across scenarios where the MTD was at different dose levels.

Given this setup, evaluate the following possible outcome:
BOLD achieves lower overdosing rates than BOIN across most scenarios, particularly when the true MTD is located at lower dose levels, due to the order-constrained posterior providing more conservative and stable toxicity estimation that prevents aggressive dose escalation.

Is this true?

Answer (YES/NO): NO